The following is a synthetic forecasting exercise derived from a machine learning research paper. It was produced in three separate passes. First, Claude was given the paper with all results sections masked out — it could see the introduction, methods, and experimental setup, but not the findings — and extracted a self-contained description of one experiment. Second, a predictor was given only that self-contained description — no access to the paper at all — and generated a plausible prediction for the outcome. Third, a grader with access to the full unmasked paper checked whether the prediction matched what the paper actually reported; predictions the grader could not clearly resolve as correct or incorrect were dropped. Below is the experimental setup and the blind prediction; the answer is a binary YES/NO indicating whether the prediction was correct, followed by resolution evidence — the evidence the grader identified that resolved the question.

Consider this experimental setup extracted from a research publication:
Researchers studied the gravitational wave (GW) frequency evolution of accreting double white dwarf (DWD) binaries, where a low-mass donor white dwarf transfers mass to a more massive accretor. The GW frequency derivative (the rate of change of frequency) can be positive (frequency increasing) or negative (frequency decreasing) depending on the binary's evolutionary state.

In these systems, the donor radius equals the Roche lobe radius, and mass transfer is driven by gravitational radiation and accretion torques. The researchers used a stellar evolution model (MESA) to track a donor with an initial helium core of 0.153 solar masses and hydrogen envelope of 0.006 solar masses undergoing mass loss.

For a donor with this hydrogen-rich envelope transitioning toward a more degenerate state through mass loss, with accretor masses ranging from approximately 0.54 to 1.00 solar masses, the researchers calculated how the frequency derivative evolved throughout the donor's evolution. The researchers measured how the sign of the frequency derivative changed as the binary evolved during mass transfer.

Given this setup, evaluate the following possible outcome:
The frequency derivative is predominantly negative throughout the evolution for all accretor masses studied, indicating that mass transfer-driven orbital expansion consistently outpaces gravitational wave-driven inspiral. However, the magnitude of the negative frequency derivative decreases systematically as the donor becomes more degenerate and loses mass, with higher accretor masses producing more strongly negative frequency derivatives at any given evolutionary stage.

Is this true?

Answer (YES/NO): NO